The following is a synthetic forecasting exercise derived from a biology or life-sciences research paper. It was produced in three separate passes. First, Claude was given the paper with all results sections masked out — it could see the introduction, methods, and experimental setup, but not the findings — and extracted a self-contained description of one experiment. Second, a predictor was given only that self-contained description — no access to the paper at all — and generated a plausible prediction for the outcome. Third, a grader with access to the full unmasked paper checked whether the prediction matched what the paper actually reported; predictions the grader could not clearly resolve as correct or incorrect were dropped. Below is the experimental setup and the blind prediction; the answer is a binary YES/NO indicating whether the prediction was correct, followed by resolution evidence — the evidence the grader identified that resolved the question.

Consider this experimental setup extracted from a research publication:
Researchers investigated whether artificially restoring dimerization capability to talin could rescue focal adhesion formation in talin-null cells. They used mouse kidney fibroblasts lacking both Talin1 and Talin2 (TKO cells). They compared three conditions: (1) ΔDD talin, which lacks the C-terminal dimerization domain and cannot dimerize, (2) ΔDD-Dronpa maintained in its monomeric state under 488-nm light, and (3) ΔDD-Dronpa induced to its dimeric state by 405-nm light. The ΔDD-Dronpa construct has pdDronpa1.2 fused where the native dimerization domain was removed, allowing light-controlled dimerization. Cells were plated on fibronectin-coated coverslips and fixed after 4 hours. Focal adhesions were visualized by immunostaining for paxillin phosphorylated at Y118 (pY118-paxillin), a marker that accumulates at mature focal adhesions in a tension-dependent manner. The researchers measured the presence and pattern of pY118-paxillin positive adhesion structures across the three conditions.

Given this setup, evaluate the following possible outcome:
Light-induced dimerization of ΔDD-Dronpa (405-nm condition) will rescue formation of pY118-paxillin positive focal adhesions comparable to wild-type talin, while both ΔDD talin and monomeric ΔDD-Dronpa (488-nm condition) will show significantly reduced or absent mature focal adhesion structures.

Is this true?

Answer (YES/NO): YES